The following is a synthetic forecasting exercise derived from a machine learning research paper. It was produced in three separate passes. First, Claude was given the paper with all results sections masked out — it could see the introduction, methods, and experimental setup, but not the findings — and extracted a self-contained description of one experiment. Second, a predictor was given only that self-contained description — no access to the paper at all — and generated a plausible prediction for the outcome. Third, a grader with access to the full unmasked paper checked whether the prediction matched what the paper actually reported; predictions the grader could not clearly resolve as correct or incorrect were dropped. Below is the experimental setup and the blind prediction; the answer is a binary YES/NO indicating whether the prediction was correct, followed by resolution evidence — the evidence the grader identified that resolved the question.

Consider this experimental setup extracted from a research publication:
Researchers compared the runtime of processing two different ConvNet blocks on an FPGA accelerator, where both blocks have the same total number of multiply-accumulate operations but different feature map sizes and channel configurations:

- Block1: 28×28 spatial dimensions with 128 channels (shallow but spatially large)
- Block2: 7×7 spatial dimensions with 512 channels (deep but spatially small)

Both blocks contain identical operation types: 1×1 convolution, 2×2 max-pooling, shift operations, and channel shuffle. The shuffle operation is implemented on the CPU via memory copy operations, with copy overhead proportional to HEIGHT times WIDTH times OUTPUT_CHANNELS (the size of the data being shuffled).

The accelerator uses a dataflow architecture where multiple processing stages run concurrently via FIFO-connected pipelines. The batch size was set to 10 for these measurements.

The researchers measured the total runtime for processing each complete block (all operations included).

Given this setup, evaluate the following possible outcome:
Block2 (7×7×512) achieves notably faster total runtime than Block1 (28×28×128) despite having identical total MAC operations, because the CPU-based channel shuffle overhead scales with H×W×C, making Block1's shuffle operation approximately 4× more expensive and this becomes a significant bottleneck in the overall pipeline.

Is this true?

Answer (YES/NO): YES